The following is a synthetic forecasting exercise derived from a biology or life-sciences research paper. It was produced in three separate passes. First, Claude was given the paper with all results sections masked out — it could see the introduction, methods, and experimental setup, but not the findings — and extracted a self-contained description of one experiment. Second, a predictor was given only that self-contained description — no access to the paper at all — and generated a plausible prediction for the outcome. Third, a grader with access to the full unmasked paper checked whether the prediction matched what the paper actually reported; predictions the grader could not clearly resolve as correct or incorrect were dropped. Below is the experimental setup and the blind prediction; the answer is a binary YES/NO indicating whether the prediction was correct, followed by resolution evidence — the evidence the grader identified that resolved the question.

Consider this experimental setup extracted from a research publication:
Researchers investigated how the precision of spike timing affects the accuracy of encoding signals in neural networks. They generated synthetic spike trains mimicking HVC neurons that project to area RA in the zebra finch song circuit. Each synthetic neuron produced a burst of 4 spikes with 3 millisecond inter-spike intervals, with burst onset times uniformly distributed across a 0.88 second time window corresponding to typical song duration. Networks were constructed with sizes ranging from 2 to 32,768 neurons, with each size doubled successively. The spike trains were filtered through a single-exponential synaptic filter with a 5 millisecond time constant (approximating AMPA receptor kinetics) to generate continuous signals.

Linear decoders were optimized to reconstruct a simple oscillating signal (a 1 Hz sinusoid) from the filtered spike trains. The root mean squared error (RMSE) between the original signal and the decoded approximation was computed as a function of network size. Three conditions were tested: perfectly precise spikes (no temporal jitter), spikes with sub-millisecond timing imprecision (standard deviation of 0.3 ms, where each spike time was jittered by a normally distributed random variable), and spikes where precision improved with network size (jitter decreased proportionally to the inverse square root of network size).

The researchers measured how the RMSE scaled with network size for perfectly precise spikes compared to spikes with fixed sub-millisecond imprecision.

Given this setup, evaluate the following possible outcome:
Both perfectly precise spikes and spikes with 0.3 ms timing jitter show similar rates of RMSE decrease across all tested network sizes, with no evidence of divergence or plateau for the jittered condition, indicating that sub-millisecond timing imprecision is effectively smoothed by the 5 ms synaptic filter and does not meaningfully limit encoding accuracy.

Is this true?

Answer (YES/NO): NO